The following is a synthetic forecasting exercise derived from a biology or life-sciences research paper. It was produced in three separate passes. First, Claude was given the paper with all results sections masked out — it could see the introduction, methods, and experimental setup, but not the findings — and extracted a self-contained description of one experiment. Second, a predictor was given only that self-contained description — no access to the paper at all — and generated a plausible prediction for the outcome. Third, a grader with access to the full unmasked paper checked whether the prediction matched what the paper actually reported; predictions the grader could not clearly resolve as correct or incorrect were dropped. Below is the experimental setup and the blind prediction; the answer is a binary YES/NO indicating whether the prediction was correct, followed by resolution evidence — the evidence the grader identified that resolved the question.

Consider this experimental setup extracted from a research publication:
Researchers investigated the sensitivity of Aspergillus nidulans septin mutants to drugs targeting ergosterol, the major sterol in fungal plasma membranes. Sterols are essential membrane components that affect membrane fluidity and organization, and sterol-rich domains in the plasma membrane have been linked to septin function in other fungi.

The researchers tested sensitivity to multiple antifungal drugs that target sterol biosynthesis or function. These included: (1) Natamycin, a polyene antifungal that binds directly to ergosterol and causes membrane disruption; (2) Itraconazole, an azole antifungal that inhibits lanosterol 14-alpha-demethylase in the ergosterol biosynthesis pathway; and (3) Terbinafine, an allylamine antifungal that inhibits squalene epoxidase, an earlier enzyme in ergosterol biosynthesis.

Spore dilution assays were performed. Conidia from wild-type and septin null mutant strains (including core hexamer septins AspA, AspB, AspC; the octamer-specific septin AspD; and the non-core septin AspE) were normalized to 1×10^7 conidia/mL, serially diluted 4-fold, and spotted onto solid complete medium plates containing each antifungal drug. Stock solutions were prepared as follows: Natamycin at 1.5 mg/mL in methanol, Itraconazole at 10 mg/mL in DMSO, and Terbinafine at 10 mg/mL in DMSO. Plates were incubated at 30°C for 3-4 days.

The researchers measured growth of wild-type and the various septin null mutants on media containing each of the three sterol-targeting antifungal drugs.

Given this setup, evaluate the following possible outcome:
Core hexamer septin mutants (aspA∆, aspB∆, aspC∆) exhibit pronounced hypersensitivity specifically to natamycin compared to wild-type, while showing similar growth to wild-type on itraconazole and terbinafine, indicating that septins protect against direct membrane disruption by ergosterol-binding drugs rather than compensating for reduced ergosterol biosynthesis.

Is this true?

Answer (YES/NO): NO